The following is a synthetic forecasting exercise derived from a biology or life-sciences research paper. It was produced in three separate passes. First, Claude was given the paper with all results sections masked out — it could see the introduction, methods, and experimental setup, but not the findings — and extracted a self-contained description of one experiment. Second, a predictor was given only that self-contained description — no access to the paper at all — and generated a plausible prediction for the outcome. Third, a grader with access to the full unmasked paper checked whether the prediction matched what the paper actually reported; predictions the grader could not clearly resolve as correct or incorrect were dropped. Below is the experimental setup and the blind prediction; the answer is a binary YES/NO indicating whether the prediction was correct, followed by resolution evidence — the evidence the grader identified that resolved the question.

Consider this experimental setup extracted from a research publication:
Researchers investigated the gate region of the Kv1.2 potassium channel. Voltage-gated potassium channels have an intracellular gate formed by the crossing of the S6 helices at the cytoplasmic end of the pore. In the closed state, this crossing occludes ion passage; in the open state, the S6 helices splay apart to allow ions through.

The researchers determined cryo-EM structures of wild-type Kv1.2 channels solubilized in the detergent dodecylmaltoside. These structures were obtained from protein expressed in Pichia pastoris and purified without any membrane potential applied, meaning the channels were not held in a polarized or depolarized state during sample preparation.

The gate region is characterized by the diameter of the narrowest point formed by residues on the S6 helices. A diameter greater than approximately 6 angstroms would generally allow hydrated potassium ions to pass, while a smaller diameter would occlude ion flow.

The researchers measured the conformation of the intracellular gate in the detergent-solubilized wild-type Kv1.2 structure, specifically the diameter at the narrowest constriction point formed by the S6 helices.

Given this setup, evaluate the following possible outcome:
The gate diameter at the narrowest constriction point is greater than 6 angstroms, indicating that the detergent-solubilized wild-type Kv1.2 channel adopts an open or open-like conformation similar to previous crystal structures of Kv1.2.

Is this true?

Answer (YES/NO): YES